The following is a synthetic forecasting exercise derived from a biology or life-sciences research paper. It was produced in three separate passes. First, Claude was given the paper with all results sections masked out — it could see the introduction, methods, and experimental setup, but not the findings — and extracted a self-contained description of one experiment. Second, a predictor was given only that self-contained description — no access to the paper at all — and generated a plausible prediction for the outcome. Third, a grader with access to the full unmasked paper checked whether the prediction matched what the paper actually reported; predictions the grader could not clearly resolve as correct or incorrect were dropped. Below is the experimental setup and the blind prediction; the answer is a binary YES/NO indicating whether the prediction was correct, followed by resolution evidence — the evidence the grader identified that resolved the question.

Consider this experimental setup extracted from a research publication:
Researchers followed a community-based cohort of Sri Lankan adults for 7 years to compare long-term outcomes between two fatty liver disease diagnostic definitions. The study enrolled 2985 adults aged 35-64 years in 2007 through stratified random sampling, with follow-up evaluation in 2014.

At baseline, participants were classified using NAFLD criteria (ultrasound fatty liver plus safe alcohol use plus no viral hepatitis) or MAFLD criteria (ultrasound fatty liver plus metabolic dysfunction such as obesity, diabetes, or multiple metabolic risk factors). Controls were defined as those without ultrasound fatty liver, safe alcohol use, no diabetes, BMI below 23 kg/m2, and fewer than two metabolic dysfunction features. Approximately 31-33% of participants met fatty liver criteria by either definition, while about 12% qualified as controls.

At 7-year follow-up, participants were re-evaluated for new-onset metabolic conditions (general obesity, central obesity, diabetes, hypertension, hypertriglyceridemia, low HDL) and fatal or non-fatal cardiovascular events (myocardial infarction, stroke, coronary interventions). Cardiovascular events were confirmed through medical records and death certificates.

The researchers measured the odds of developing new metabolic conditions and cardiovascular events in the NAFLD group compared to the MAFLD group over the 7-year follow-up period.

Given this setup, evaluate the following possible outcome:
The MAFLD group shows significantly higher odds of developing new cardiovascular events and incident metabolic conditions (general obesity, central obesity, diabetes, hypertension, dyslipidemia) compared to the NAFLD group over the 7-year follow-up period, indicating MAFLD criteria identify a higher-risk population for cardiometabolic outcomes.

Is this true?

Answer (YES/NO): NO